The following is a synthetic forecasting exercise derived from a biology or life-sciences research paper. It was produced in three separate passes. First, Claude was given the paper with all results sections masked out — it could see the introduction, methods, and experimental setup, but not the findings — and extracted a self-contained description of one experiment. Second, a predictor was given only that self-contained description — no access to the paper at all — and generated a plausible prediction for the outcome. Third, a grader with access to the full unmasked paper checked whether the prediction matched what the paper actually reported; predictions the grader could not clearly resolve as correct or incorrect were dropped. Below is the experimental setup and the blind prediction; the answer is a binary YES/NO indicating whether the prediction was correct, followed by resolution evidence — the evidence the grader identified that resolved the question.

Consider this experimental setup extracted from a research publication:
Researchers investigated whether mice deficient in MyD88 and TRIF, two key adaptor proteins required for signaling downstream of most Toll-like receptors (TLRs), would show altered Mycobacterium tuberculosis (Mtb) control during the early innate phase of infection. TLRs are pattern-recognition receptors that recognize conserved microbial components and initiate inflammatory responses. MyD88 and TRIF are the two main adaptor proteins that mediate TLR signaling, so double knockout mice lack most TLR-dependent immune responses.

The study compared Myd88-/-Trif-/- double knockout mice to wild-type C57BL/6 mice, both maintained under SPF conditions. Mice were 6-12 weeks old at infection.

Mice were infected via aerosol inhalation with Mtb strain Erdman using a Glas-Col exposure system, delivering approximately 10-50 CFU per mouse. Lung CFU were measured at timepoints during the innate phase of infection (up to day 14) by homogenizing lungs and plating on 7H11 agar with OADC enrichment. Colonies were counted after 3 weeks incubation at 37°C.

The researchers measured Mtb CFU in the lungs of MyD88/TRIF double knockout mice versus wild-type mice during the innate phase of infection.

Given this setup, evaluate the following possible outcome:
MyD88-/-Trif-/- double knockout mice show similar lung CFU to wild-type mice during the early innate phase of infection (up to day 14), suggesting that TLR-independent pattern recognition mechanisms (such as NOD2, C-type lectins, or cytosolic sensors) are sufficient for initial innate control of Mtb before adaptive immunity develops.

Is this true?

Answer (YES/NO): YES